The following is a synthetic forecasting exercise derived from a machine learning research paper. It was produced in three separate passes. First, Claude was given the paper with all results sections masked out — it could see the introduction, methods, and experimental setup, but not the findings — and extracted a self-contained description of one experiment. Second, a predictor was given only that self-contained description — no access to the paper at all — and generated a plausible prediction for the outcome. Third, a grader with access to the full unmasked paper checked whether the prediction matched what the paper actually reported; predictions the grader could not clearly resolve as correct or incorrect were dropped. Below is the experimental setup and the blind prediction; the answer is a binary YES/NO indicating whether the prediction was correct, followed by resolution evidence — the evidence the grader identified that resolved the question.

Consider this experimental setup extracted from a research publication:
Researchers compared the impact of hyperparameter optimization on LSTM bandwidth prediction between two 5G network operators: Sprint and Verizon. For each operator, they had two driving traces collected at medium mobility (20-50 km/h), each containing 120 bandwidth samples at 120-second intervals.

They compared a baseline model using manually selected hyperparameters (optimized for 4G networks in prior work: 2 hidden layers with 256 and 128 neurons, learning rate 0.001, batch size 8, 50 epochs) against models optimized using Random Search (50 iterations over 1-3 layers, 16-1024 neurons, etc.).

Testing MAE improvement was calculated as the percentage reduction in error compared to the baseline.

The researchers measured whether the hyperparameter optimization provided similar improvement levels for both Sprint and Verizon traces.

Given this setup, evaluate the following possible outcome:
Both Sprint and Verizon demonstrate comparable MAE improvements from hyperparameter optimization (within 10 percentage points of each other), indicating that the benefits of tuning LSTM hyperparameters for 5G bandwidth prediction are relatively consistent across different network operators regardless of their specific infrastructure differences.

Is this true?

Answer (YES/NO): NO